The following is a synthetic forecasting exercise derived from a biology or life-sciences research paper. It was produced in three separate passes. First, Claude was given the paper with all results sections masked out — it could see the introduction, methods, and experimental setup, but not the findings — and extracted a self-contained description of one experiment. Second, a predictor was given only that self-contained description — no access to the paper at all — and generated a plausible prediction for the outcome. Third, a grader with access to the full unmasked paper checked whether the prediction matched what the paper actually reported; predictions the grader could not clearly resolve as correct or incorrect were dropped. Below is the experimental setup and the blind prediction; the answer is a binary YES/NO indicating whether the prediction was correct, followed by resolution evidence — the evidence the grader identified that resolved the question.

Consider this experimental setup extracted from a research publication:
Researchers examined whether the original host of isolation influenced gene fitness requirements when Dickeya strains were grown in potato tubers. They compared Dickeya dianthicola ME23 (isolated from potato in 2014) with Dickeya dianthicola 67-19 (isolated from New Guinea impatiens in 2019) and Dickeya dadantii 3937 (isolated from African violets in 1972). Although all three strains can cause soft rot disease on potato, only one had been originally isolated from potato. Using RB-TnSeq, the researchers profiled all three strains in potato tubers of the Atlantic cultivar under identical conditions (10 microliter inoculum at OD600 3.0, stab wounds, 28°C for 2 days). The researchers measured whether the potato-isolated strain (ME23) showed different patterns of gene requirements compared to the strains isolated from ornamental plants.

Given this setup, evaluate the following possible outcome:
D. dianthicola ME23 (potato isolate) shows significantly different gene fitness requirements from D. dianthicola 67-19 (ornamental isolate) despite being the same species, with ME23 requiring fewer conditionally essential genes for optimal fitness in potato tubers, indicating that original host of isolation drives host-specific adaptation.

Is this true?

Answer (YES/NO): NO